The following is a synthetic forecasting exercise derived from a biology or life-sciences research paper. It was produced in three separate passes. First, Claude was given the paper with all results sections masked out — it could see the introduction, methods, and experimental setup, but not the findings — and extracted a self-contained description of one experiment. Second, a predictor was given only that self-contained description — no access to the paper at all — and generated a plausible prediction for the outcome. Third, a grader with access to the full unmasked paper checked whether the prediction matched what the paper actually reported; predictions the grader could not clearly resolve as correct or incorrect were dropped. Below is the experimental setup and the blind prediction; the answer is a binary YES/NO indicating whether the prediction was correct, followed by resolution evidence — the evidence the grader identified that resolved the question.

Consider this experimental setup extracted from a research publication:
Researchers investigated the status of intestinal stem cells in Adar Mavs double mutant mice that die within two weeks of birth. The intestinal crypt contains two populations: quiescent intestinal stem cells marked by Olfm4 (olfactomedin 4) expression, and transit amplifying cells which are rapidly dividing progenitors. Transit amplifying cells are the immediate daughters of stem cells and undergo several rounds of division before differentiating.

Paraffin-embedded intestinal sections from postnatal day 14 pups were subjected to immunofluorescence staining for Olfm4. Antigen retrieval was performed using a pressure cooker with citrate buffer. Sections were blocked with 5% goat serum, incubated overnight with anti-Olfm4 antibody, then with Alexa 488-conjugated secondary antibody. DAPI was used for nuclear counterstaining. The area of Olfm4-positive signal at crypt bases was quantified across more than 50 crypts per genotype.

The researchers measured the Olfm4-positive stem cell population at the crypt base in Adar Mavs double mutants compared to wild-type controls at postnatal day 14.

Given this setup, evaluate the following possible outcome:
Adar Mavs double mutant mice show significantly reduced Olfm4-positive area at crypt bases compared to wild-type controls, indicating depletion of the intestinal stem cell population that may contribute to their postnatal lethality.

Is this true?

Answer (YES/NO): NO